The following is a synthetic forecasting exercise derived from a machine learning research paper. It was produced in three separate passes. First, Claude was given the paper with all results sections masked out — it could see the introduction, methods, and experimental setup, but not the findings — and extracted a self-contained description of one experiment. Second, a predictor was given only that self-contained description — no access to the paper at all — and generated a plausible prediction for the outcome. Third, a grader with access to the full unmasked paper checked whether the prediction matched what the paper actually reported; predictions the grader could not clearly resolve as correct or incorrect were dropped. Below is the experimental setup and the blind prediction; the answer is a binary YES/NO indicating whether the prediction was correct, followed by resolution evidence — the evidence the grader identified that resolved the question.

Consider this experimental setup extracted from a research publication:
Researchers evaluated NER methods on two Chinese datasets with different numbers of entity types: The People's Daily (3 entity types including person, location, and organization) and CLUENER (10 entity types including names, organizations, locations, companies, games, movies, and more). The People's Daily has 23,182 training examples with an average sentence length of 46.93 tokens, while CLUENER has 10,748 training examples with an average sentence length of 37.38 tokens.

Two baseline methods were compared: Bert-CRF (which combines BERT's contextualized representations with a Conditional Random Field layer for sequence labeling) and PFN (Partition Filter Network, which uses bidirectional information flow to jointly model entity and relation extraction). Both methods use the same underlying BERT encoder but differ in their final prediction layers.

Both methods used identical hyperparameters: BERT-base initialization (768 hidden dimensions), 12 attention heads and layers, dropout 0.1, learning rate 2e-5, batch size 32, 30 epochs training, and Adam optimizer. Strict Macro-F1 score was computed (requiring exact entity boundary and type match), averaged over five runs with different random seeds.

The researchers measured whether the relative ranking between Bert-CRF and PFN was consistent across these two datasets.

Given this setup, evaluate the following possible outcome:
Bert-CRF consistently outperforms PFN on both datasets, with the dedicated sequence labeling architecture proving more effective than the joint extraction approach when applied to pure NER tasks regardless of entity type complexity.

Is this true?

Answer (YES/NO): NO